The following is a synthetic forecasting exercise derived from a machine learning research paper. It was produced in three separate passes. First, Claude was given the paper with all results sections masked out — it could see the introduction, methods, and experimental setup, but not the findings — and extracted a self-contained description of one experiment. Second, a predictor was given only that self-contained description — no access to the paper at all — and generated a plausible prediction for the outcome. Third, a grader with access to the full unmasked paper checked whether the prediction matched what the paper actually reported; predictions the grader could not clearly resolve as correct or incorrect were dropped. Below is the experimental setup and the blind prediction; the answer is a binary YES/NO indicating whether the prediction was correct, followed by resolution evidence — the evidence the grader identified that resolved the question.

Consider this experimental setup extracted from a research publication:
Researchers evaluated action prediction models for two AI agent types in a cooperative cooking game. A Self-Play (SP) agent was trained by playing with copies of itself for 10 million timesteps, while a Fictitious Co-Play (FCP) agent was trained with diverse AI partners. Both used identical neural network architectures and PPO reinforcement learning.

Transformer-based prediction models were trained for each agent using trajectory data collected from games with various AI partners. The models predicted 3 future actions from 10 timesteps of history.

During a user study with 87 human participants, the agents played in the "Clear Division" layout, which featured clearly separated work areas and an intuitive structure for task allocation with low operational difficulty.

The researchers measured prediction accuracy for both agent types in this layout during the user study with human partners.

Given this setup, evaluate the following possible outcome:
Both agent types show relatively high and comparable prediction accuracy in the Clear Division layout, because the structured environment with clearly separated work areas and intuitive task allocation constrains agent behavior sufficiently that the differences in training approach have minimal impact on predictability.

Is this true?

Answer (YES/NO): NO